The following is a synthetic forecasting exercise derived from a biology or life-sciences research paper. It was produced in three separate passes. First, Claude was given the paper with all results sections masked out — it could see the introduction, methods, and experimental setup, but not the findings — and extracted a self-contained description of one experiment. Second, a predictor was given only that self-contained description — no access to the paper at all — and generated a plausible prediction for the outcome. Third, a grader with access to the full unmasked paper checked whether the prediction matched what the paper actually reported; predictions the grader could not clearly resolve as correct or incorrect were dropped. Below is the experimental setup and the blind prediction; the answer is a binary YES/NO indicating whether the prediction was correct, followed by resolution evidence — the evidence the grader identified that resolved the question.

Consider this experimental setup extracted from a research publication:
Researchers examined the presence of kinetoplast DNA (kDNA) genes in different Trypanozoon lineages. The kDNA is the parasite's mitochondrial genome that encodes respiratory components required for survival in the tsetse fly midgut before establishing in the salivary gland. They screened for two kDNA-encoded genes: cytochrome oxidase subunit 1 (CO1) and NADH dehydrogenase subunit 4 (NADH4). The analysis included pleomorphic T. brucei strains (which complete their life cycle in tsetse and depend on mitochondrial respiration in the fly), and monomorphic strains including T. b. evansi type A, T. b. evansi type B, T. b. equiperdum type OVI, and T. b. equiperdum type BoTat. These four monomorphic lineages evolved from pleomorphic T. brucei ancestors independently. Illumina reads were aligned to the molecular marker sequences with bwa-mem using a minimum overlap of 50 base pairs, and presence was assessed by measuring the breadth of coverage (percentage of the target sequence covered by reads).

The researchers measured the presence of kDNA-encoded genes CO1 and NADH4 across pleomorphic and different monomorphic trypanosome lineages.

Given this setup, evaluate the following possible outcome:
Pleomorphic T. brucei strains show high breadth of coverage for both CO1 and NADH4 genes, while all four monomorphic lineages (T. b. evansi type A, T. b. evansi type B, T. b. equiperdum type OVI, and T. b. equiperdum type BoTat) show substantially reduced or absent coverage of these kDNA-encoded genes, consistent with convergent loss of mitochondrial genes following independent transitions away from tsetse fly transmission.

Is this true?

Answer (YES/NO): NO